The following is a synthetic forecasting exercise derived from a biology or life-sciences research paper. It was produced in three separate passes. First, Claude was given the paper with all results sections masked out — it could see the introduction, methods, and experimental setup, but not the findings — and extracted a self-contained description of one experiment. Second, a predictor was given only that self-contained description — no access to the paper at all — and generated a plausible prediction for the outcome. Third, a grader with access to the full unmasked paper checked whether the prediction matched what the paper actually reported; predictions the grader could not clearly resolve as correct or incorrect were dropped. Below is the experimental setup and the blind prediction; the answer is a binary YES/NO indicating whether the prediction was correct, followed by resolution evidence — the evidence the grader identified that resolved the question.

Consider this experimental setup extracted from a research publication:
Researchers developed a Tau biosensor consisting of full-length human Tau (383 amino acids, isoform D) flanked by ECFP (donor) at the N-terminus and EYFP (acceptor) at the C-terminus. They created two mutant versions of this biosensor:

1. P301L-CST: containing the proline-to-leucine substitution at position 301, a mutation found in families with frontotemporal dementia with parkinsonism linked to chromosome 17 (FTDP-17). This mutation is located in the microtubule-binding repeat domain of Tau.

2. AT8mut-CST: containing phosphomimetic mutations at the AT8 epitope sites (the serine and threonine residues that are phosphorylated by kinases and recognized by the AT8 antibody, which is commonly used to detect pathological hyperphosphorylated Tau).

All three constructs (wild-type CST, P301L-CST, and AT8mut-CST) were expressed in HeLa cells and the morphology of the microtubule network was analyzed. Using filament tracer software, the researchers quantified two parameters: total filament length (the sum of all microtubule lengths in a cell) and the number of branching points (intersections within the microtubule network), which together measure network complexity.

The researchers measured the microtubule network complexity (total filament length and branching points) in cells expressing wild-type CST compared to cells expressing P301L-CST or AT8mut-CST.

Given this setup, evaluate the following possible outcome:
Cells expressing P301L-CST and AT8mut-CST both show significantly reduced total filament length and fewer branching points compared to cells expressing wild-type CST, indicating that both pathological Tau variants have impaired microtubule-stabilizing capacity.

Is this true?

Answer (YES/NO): NO